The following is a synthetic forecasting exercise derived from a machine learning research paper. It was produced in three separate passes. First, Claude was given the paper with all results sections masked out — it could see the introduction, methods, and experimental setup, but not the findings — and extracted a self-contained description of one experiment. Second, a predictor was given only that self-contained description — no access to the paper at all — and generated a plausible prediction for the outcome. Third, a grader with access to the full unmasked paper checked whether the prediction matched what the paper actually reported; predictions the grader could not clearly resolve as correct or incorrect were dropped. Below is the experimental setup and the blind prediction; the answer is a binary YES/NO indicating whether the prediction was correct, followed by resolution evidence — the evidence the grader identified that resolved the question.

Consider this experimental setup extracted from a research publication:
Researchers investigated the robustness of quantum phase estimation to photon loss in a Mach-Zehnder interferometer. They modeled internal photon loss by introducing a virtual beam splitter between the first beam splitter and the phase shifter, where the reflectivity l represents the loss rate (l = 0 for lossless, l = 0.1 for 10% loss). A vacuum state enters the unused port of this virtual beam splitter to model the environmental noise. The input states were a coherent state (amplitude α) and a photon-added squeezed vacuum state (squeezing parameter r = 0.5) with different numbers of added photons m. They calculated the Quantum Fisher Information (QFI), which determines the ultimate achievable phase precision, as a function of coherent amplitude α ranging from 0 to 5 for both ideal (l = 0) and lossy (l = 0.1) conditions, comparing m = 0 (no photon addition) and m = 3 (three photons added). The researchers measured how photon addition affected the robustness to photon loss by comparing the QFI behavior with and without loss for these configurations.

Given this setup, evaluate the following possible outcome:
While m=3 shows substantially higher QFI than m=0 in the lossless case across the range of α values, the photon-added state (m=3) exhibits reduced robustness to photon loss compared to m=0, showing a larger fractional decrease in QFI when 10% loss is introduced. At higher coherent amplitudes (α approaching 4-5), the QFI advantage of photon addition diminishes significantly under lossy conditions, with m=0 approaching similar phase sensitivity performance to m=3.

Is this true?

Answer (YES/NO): NO